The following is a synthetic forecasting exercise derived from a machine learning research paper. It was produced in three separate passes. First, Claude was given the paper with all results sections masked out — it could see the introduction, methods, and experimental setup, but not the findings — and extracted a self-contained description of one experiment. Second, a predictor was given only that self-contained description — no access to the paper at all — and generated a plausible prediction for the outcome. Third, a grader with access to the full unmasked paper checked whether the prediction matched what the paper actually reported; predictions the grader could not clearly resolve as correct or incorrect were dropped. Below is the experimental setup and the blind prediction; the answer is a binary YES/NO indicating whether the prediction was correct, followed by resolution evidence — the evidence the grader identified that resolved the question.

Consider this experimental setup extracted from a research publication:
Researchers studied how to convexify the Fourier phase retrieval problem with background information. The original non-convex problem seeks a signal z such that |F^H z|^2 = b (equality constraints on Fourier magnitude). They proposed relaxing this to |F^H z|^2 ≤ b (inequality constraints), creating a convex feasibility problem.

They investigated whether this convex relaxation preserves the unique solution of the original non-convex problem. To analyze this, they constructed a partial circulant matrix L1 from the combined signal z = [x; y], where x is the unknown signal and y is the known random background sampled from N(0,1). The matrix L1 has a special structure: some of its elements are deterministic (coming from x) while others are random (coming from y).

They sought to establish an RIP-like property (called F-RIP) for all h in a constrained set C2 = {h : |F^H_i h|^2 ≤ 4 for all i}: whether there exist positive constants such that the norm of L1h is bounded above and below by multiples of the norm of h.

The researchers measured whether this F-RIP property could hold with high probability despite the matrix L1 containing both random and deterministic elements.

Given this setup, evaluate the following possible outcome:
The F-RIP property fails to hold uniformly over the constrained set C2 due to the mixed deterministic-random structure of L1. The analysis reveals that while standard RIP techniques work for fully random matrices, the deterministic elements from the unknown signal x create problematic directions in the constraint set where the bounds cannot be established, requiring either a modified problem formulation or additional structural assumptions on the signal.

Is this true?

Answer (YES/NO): NO